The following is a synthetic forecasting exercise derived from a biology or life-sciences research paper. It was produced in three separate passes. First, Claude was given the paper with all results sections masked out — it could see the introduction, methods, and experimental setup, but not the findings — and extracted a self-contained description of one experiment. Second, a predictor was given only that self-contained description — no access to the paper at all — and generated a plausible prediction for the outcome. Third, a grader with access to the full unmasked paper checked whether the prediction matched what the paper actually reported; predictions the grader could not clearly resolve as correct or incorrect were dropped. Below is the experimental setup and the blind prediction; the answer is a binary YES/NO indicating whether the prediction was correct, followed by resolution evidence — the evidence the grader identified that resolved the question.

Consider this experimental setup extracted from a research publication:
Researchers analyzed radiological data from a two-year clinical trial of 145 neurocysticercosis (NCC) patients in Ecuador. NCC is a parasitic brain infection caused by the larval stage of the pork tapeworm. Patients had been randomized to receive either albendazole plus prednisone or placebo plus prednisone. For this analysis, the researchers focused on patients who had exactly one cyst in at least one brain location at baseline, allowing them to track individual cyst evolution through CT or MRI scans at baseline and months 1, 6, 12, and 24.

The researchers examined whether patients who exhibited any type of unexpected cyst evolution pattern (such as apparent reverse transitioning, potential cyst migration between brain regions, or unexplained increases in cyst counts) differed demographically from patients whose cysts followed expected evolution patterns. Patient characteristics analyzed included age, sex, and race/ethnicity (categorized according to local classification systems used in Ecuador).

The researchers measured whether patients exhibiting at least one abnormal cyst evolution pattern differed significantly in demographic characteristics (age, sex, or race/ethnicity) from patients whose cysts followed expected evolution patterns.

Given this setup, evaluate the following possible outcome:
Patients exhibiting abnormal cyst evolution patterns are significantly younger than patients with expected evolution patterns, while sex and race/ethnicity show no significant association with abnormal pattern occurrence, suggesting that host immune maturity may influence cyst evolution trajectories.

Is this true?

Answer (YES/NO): NO